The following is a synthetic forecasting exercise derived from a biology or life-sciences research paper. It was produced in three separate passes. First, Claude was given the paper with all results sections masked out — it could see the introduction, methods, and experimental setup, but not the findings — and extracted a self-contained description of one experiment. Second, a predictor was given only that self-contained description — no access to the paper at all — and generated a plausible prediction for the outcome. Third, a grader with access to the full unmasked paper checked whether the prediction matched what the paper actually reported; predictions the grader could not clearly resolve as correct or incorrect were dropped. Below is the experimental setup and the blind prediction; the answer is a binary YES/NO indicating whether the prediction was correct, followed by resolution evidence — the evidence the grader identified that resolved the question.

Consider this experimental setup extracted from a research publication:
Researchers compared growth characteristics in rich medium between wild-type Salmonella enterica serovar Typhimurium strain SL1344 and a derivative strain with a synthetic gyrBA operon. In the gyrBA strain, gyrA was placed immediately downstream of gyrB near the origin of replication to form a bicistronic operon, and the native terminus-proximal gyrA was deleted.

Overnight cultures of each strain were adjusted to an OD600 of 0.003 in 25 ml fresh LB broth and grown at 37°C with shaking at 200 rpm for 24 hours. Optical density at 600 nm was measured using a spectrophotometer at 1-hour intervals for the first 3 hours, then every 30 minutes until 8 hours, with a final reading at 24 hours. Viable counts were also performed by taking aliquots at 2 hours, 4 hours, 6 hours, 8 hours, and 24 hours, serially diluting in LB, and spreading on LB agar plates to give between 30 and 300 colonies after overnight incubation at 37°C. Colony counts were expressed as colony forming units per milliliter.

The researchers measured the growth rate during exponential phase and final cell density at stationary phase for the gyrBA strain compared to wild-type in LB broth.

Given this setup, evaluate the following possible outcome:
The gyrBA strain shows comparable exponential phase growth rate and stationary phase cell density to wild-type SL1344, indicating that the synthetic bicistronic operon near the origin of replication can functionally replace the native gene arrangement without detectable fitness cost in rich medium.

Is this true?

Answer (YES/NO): YES